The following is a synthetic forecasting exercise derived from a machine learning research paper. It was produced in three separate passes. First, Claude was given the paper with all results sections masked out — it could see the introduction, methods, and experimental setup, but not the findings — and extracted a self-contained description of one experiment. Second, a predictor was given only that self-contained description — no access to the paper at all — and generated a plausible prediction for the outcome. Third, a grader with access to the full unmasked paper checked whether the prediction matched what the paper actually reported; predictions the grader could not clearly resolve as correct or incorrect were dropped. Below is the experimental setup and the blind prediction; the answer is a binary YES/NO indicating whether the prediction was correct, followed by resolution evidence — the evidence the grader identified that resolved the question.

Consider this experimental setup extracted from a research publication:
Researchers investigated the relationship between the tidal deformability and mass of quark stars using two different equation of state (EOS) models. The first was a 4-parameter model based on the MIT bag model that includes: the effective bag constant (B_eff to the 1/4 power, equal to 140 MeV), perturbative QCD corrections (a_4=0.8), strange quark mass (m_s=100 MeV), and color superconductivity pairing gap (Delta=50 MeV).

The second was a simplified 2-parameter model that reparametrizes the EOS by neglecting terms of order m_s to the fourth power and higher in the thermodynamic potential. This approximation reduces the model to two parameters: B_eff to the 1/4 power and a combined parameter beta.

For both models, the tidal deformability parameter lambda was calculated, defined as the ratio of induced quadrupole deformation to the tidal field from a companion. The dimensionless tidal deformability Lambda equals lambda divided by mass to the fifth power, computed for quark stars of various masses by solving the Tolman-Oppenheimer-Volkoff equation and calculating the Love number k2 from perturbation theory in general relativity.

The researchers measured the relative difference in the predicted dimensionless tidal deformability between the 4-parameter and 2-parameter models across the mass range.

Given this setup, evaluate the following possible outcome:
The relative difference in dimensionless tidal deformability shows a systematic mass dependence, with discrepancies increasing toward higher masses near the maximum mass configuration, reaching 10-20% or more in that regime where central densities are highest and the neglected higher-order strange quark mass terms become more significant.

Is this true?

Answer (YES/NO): NO